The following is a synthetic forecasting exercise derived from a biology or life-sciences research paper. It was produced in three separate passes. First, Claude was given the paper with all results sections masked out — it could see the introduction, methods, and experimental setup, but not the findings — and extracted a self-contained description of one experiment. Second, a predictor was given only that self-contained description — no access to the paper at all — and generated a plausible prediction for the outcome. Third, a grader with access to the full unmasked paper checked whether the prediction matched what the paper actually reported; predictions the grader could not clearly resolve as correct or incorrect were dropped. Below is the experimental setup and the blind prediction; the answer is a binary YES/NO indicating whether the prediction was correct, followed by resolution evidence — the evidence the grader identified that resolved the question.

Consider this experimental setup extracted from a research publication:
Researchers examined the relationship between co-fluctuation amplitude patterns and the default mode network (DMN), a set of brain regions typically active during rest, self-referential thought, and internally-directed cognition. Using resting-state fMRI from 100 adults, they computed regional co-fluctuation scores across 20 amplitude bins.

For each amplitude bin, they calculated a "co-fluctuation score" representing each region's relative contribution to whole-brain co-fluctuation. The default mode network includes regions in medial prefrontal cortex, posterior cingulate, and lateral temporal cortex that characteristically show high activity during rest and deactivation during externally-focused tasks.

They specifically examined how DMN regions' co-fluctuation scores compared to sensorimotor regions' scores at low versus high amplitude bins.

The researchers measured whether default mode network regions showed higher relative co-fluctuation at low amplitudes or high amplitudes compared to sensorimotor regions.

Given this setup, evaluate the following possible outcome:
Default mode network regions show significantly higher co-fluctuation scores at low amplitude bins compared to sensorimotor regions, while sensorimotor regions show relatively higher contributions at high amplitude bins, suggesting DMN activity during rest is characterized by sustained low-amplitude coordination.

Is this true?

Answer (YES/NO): NO